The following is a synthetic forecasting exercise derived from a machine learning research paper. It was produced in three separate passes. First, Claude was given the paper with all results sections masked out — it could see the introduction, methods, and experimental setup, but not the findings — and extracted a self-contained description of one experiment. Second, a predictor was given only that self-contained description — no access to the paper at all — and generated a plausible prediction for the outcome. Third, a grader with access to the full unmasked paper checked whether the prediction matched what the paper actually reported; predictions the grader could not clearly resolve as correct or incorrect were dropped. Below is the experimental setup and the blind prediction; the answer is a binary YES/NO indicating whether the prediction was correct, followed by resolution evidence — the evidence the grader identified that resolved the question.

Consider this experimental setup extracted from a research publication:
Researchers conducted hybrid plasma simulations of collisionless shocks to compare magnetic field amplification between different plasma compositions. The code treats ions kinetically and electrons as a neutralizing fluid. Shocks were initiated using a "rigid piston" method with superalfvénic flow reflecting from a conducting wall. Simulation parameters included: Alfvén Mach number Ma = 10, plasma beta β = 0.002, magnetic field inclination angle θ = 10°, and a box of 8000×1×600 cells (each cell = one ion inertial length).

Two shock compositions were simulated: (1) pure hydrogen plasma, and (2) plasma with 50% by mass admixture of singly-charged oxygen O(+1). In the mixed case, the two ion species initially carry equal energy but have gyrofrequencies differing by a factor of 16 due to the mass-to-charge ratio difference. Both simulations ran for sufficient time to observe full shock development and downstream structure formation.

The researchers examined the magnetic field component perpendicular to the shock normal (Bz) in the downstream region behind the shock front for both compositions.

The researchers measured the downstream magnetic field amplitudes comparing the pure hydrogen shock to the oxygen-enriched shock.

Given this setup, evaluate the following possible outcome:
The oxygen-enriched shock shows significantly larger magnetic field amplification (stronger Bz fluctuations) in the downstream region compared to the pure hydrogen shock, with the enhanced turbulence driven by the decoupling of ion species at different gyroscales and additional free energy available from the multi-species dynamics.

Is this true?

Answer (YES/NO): YES